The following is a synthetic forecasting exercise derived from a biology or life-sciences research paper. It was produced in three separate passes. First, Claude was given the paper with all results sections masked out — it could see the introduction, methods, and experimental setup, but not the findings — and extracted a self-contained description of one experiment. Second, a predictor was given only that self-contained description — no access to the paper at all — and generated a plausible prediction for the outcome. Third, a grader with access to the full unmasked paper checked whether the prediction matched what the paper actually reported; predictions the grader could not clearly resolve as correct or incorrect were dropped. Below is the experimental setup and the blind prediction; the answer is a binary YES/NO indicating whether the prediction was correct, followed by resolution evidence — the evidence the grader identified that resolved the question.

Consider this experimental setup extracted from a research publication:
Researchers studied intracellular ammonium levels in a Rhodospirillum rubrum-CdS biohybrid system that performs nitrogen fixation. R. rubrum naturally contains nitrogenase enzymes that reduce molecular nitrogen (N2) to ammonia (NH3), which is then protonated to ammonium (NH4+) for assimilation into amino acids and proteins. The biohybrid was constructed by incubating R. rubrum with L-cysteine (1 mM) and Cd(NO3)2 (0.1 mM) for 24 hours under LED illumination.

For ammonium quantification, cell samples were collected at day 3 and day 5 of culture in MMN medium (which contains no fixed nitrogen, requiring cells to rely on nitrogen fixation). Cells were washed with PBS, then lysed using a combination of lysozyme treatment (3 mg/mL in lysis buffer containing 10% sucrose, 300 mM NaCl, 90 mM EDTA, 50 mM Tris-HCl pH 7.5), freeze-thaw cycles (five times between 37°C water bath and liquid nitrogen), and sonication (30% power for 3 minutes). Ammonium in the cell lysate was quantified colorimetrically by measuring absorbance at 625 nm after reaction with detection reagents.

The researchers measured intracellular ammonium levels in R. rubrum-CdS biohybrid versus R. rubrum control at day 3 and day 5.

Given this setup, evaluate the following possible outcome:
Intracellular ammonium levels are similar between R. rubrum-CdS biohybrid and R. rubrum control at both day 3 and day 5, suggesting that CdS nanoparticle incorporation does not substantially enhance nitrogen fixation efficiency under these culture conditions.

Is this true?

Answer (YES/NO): NO